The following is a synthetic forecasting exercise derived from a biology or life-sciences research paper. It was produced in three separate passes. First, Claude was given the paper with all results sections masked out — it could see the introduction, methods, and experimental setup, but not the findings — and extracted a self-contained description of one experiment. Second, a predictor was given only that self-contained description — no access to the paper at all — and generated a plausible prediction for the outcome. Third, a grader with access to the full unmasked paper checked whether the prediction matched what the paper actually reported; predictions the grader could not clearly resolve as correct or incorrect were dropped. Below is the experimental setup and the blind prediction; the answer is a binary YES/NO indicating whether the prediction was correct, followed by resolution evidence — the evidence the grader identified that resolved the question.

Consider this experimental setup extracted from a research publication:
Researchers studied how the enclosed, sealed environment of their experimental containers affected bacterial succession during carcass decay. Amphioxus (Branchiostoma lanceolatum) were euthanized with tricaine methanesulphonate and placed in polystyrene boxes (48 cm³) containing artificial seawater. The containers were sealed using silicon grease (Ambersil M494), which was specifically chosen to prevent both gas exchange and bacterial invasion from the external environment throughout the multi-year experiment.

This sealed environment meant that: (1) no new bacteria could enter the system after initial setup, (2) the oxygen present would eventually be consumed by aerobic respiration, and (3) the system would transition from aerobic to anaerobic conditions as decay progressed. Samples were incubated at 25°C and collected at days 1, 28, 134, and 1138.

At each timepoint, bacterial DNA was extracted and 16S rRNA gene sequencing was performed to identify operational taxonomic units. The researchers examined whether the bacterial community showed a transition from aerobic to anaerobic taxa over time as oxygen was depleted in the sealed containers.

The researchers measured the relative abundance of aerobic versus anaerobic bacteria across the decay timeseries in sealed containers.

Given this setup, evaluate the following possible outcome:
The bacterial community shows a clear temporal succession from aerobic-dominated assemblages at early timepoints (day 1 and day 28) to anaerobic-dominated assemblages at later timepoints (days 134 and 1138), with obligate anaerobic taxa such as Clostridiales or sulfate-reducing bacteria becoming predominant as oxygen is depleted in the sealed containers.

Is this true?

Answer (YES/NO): NO